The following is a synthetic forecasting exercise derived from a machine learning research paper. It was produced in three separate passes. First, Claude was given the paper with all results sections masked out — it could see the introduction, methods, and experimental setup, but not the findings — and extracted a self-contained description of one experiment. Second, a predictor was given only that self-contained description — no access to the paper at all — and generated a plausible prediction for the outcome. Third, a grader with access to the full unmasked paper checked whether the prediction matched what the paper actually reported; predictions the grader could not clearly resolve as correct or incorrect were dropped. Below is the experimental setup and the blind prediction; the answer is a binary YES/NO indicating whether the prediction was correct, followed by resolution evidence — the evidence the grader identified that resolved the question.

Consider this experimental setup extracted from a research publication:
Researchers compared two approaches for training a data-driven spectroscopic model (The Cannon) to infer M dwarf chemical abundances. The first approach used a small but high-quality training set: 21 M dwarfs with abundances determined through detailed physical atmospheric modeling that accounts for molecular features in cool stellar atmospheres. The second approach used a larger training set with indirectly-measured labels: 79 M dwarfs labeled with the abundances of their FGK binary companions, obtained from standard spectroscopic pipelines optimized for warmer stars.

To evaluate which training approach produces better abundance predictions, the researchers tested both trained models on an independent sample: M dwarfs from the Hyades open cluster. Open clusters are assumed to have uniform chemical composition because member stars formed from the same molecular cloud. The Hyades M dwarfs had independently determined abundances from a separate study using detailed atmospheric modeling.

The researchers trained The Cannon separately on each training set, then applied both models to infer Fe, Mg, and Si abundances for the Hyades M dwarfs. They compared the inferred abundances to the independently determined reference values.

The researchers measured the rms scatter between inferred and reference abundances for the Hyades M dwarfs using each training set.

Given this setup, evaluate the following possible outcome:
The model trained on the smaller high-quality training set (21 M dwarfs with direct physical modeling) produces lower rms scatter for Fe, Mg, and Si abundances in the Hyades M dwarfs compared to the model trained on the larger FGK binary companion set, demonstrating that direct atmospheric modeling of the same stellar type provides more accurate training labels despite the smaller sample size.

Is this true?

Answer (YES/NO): NO